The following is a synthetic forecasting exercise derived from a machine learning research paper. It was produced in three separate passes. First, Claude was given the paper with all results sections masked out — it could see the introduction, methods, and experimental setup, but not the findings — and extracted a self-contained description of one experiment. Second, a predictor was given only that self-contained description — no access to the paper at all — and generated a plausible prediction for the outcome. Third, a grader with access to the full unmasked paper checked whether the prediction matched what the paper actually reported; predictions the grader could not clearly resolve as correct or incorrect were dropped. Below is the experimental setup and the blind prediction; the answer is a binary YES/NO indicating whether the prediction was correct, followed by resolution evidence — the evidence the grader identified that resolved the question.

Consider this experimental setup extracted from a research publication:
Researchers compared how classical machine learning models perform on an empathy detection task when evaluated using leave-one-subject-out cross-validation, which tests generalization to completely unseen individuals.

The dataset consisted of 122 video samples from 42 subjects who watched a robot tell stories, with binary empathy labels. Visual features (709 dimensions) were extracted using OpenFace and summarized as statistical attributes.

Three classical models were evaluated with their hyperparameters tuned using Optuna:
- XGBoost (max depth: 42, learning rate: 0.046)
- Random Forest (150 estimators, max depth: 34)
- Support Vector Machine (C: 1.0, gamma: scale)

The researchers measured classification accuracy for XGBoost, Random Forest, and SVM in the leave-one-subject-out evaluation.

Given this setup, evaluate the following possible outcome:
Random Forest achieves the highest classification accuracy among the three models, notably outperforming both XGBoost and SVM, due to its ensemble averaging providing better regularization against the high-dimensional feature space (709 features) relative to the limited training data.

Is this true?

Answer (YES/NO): NO